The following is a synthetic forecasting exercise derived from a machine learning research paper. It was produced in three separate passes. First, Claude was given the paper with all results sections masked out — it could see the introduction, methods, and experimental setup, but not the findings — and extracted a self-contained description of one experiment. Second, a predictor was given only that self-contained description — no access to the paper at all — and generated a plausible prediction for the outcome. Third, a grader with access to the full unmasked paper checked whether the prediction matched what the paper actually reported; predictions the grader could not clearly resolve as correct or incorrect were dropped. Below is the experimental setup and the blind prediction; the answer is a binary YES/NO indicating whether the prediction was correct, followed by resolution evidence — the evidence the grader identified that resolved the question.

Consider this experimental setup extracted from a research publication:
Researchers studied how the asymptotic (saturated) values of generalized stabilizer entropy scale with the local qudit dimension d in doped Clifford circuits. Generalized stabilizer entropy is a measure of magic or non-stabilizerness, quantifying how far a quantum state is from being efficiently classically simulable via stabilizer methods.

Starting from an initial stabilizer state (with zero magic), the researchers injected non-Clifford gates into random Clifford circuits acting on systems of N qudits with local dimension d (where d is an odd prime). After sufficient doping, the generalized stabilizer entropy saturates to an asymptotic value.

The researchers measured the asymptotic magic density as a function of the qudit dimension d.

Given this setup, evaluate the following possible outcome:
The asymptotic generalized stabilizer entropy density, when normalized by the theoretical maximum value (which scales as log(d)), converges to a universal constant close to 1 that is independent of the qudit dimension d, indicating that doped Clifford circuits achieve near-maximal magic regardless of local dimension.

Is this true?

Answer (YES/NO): YES